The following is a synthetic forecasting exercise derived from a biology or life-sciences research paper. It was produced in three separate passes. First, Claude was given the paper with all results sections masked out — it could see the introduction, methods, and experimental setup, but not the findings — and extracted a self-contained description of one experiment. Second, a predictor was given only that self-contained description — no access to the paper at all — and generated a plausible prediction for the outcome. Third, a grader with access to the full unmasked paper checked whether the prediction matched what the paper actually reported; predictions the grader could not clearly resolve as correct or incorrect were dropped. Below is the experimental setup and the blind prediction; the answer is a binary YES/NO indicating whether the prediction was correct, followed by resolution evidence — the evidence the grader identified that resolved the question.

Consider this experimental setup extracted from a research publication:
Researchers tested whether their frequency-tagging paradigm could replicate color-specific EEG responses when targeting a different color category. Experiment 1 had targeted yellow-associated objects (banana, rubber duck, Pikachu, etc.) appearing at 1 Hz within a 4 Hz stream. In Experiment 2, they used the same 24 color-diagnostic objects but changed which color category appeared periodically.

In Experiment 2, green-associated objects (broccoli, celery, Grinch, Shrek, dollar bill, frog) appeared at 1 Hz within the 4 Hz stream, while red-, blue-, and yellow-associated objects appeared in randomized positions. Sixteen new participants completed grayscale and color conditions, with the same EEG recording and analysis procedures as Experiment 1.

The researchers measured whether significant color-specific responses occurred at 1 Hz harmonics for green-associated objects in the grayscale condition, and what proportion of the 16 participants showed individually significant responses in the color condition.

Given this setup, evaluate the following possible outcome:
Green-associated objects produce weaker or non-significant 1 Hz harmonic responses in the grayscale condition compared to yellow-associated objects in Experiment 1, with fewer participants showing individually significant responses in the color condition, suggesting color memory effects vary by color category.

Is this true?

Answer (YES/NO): NO